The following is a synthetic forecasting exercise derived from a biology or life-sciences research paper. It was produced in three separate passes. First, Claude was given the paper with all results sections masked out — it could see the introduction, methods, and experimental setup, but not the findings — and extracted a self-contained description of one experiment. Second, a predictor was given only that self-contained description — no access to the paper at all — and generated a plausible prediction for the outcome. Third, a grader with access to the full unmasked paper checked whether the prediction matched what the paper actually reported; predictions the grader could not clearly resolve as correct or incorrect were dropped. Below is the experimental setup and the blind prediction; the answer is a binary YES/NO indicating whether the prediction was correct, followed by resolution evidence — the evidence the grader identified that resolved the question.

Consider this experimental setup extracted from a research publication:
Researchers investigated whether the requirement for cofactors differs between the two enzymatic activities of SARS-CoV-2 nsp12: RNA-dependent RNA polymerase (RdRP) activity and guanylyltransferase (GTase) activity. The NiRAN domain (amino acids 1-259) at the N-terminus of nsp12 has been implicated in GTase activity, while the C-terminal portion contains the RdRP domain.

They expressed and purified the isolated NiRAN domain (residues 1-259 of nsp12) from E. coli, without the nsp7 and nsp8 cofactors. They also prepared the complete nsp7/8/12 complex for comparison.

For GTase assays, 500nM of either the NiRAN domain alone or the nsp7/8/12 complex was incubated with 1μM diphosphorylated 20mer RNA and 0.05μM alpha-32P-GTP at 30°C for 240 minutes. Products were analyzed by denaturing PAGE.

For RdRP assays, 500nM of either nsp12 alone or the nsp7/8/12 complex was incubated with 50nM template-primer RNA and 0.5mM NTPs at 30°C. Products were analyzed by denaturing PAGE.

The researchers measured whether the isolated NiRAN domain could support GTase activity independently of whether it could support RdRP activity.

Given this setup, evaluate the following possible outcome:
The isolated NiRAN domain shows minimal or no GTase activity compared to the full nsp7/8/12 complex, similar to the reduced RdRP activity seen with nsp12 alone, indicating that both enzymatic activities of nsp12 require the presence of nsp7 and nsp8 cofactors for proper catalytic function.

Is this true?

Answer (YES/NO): NO